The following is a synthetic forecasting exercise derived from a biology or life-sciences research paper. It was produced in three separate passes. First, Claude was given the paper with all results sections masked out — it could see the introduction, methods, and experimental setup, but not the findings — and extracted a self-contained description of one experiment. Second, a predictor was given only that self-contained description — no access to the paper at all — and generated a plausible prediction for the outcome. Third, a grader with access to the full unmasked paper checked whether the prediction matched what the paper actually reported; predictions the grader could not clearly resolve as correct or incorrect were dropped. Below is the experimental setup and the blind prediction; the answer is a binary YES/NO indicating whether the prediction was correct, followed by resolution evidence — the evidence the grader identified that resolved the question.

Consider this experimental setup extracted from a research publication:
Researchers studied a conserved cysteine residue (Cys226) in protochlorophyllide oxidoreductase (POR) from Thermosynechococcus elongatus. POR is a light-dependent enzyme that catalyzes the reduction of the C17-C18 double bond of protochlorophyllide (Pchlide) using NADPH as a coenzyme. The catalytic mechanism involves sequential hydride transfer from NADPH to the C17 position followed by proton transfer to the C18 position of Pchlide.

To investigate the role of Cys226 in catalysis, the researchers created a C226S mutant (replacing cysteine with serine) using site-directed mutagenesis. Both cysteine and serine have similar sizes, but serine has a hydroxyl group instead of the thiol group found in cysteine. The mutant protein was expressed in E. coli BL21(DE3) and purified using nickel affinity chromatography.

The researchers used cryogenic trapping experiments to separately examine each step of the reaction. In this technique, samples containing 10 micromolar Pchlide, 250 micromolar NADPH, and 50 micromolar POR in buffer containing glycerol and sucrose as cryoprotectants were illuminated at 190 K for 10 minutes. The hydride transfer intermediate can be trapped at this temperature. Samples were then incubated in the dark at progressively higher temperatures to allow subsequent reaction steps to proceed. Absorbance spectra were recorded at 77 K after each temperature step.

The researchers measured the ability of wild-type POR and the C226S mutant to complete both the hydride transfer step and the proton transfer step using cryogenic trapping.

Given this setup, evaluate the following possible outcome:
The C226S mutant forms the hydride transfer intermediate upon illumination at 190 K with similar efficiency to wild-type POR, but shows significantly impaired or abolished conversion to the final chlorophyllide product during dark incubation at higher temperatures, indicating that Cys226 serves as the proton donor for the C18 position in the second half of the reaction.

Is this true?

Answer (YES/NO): NO